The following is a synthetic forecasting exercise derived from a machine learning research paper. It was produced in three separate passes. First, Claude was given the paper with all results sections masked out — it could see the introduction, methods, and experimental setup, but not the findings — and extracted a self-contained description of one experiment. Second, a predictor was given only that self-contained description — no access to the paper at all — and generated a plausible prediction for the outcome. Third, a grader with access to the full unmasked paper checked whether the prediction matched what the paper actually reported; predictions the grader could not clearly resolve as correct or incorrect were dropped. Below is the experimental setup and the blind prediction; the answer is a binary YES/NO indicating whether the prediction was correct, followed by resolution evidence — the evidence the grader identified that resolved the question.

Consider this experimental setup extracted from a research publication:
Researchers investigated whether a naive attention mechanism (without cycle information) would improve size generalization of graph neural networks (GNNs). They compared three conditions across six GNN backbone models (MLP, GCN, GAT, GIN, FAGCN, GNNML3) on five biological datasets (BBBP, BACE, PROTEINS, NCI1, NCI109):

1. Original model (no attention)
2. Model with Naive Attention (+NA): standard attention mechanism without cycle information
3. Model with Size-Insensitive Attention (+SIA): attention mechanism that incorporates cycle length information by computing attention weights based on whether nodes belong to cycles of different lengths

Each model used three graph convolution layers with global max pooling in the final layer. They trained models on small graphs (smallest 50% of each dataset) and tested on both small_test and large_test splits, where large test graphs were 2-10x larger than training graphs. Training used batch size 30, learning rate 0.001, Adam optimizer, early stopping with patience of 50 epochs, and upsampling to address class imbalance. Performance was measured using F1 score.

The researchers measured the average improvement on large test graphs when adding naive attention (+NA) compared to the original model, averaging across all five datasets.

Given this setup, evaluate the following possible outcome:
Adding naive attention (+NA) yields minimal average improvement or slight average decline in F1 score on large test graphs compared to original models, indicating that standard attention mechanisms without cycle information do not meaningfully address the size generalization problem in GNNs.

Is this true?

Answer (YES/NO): YES